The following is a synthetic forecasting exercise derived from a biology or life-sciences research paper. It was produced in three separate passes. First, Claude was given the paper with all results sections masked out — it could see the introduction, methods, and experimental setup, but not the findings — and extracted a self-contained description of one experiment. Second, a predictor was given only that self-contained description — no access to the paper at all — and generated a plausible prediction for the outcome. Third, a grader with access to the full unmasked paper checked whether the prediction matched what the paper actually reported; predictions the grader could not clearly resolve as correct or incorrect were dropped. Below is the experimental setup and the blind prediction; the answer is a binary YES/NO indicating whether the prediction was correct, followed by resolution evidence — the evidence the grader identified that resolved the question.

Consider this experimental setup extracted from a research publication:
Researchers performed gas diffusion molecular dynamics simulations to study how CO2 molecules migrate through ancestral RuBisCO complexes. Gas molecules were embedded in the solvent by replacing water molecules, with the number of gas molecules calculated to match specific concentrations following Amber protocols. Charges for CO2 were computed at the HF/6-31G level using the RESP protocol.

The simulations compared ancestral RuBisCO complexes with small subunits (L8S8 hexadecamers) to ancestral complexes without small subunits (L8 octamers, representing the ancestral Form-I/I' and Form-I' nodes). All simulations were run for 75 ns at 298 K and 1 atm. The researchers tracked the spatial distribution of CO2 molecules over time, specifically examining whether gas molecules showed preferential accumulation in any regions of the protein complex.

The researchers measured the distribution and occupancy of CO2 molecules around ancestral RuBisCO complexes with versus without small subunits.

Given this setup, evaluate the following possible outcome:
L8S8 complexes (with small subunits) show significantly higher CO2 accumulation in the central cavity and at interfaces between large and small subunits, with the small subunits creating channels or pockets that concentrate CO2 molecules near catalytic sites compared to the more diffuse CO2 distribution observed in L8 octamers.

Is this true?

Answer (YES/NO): NO